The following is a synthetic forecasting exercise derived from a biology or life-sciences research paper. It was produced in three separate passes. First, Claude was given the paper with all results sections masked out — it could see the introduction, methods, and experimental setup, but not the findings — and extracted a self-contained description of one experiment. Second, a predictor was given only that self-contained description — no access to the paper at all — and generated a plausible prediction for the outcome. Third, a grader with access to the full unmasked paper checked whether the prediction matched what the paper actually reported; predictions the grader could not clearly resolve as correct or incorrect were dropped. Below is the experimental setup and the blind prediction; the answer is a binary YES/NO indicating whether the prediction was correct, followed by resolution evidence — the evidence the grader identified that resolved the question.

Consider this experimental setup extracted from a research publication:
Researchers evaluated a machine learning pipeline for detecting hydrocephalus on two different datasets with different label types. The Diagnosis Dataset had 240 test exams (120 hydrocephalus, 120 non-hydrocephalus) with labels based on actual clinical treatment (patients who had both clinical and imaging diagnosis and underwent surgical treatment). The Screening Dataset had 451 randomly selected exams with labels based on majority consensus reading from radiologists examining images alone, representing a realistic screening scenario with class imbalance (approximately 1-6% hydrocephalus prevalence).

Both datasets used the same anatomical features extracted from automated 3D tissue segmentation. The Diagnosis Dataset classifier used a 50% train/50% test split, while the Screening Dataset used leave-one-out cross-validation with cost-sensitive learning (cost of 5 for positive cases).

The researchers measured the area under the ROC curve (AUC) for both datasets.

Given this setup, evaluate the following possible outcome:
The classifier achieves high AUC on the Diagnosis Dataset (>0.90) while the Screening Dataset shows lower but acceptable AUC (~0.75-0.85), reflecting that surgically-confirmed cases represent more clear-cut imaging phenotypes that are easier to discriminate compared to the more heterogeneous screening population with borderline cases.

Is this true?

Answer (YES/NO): NO